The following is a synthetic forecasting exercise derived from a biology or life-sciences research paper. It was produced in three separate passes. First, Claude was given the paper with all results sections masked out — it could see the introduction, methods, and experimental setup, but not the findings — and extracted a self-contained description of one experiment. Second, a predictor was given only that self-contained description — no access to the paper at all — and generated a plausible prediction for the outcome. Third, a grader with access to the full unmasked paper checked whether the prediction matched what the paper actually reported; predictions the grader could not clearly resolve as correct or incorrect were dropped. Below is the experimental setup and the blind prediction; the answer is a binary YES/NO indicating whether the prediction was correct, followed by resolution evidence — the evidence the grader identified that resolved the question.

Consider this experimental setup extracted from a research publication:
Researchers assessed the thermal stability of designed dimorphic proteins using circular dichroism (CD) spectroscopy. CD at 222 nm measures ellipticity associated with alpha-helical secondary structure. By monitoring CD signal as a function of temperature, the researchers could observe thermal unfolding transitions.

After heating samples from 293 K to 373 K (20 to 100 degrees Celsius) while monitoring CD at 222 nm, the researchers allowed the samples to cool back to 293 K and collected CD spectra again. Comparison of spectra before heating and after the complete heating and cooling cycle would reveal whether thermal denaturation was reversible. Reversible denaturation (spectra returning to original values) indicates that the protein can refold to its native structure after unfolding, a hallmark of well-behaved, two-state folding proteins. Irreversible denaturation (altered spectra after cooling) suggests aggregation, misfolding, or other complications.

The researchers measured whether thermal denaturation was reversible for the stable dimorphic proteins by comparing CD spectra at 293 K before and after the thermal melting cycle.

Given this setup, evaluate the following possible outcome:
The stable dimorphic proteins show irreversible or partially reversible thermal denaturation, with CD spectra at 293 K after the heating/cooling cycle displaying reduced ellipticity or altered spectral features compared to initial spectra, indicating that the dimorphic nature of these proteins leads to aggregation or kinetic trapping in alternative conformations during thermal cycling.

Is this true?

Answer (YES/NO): NO